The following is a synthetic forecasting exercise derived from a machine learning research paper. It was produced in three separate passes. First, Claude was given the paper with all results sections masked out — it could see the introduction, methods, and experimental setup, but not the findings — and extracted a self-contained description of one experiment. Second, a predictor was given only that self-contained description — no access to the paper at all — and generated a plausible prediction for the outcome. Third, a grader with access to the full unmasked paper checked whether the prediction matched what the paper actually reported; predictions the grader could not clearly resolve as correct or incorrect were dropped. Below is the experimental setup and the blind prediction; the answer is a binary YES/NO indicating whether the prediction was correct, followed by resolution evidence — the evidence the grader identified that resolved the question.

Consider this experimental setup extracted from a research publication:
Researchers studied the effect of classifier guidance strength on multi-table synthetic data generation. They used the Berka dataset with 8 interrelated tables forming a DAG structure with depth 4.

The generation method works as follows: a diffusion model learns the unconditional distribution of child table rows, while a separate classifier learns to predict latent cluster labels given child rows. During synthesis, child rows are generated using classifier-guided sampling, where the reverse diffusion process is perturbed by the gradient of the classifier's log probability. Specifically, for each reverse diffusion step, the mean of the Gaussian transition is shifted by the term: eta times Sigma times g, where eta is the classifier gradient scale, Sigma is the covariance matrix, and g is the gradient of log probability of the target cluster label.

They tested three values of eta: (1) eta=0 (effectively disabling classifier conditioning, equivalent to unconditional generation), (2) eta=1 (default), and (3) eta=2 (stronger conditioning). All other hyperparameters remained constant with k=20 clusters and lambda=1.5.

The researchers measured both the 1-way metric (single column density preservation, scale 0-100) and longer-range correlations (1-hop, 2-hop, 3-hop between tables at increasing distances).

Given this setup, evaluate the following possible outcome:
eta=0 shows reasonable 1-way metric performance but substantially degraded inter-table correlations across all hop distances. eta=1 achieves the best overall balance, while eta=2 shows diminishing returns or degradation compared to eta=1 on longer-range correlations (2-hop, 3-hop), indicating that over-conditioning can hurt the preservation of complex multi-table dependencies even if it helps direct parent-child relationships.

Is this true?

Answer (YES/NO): NO